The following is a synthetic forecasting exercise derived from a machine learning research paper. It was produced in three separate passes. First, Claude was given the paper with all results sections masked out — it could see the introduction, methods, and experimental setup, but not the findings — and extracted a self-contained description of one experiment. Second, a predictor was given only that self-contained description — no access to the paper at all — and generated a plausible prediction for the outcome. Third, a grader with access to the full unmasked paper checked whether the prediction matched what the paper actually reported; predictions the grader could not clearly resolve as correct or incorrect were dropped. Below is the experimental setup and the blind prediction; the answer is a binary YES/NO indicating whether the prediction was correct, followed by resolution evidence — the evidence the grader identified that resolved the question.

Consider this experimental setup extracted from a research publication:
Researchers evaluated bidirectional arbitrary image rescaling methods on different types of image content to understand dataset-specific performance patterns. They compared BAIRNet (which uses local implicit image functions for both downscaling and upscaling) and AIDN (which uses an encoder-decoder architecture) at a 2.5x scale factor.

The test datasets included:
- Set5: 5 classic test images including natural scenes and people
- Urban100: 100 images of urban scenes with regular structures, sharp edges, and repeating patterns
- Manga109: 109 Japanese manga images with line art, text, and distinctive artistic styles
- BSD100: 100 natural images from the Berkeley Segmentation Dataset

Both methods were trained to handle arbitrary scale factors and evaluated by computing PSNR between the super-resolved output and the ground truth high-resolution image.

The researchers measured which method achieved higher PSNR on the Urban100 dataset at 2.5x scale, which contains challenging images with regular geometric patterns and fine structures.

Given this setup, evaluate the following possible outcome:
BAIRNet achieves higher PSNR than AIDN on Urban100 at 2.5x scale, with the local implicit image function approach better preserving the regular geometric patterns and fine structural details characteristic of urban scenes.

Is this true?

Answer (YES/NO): NO